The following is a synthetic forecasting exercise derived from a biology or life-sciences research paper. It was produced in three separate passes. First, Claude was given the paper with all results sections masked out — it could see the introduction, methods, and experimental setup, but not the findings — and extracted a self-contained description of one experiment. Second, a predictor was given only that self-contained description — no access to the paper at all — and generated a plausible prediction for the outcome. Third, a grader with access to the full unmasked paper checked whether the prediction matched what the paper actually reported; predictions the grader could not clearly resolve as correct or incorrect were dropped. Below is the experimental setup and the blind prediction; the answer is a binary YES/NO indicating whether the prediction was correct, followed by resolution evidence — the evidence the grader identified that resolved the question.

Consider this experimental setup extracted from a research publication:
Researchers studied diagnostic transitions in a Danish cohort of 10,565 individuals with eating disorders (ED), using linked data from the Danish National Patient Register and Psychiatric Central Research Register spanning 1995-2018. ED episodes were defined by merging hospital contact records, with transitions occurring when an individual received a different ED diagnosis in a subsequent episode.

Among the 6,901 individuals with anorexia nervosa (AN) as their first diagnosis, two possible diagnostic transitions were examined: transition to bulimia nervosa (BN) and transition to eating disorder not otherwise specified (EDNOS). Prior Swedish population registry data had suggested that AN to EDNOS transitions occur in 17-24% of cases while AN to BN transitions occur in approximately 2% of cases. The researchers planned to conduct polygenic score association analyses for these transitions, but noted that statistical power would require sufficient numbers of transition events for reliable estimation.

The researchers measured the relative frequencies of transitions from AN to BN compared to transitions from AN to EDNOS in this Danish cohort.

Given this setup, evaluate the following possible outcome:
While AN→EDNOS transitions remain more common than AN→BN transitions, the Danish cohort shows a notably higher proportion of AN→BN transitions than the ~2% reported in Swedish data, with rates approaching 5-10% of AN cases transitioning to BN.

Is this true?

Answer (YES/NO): YES